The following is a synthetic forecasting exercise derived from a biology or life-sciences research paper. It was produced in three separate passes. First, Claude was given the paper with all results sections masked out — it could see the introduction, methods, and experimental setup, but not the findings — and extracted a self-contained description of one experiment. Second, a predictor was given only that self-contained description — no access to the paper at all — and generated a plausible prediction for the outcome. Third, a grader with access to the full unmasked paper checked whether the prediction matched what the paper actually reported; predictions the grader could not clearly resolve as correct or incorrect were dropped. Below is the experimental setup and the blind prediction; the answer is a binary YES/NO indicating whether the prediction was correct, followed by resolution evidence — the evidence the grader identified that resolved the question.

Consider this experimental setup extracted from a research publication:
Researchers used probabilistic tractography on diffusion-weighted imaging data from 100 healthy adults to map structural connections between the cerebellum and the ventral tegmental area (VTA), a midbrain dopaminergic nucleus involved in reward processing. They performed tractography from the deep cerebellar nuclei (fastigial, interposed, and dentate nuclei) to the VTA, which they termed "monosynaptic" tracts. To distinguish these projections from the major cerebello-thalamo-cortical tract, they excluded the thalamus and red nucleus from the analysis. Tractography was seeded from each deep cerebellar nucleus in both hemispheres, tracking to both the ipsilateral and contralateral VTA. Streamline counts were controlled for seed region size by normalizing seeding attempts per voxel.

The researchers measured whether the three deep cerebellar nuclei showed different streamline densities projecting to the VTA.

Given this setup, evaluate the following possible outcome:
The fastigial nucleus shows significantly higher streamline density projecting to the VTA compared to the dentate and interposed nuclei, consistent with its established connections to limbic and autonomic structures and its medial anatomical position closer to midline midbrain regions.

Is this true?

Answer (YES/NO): NO